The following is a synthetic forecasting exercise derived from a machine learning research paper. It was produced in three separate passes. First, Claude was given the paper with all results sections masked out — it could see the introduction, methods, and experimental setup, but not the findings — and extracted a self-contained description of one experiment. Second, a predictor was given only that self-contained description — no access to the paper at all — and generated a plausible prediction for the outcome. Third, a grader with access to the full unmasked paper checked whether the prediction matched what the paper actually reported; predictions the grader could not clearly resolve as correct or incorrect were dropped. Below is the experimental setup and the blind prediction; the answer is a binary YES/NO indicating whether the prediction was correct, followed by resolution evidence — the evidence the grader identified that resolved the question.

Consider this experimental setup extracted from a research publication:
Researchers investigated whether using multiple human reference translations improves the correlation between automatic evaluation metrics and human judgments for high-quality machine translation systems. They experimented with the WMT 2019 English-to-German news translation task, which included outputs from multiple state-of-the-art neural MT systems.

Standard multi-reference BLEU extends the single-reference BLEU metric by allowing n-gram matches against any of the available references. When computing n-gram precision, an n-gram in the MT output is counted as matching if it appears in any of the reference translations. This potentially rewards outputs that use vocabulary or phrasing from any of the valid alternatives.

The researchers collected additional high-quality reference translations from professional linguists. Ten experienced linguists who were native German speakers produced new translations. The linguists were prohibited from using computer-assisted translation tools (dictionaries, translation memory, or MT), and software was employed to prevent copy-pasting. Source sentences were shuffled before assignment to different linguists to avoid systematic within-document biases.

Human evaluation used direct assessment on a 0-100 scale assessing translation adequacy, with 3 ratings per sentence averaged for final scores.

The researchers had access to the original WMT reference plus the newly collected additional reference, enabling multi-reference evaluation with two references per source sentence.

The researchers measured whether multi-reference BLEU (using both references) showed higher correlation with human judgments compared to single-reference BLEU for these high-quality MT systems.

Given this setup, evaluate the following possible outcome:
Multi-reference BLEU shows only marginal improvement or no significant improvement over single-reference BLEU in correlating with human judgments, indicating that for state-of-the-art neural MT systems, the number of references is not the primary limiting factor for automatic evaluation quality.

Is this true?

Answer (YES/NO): YES